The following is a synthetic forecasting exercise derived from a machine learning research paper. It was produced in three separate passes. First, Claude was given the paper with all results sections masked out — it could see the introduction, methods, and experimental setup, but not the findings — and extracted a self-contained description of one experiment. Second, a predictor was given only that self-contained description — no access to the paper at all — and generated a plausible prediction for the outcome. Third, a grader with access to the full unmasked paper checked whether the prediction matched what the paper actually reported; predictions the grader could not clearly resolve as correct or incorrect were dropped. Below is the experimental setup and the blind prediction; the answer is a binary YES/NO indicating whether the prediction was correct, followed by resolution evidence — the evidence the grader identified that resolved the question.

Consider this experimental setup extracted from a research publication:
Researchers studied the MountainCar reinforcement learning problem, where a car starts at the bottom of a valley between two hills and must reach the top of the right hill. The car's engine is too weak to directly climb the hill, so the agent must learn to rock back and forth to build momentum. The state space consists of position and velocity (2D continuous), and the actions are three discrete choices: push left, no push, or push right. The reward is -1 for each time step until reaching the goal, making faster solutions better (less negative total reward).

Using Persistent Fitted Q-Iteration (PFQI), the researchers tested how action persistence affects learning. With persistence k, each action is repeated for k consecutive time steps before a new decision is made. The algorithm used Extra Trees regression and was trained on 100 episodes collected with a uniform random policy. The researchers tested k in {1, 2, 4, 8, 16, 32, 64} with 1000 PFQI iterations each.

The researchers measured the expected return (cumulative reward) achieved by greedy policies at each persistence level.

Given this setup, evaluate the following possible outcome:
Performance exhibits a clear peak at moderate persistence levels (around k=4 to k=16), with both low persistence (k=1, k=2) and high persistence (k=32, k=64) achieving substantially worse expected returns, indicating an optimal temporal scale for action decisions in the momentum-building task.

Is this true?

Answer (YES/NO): NO